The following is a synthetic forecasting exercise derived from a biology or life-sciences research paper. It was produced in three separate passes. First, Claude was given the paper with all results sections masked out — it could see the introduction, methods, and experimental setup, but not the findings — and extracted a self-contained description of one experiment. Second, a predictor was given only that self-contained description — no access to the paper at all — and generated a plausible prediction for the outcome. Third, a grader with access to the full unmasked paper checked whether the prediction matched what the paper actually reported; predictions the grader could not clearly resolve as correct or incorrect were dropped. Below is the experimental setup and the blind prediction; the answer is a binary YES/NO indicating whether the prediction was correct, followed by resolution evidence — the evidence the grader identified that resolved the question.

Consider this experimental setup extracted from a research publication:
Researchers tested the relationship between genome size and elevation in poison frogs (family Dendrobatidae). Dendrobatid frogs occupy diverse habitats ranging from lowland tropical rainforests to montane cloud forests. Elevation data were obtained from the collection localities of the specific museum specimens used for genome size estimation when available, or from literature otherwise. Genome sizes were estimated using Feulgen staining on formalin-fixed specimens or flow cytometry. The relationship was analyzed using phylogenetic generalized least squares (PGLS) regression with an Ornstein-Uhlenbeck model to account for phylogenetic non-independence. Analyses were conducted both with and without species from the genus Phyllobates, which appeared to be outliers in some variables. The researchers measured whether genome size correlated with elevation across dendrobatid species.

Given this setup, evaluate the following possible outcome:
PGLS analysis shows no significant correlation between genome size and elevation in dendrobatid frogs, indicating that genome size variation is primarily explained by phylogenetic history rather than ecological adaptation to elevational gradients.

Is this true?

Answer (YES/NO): NO